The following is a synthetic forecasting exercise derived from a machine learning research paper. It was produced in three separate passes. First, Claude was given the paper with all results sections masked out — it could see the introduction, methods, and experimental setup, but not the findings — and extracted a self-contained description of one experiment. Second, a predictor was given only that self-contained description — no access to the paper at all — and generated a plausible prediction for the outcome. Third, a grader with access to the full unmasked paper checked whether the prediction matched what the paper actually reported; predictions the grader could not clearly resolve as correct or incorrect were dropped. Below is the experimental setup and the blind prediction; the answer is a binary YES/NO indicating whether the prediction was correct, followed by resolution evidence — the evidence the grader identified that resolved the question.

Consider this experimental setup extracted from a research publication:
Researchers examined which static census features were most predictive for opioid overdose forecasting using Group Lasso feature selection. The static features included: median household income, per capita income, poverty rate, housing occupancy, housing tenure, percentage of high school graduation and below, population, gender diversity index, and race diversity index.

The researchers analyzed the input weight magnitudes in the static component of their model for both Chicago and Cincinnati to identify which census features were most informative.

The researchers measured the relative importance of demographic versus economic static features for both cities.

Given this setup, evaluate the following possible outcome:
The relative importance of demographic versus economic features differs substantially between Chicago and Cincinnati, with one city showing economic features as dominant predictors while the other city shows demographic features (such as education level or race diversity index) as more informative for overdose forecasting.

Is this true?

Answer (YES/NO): NO